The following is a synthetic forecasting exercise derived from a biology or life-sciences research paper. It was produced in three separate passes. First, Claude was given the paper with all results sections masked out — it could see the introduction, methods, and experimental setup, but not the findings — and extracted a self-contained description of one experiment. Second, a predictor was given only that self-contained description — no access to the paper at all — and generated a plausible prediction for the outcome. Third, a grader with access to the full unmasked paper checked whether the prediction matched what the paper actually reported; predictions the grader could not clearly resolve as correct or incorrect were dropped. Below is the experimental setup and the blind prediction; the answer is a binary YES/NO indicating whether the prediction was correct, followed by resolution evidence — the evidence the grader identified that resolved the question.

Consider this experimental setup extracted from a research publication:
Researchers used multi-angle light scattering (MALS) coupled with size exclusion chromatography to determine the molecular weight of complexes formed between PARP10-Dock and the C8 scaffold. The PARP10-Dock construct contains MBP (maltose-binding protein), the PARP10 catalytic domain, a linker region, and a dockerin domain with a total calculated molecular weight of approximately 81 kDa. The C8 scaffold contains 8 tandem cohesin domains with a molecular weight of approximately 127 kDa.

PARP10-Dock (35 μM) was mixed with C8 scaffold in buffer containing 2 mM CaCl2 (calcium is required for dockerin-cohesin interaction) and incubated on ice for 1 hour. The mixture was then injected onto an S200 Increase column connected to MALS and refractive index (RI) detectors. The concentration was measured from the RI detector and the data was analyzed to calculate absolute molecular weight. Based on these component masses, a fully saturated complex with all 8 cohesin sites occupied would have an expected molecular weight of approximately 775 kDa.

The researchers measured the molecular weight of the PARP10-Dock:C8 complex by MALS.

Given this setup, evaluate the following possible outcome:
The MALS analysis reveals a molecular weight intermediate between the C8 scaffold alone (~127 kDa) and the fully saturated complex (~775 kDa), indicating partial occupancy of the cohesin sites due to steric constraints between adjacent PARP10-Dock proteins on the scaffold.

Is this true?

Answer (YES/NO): YES